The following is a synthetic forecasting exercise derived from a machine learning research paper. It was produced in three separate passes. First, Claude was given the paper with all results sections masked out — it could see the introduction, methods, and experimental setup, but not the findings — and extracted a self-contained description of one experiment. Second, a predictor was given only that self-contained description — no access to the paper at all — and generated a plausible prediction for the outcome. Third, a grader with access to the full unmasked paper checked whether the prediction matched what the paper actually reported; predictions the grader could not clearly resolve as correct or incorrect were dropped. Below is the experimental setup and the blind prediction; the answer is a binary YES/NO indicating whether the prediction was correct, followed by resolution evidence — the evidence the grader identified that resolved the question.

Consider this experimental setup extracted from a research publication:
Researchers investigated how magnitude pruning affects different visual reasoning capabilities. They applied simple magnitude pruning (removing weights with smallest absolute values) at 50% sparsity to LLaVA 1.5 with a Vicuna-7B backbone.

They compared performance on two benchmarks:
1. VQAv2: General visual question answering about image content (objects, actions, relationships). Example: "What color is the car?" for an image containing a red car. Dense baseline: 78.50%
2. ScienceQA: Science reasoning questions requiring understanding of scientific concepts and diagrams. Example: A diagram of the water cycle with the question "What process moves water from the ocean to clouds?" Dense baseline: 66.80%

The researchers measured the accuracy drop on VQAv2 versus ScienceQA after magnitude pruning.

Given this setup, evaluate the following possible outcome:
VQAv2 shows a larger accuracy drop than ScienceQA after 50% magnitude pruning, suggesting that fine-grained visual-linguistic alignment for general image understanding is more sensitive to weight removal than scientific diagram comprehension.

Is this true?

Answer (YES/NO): NO